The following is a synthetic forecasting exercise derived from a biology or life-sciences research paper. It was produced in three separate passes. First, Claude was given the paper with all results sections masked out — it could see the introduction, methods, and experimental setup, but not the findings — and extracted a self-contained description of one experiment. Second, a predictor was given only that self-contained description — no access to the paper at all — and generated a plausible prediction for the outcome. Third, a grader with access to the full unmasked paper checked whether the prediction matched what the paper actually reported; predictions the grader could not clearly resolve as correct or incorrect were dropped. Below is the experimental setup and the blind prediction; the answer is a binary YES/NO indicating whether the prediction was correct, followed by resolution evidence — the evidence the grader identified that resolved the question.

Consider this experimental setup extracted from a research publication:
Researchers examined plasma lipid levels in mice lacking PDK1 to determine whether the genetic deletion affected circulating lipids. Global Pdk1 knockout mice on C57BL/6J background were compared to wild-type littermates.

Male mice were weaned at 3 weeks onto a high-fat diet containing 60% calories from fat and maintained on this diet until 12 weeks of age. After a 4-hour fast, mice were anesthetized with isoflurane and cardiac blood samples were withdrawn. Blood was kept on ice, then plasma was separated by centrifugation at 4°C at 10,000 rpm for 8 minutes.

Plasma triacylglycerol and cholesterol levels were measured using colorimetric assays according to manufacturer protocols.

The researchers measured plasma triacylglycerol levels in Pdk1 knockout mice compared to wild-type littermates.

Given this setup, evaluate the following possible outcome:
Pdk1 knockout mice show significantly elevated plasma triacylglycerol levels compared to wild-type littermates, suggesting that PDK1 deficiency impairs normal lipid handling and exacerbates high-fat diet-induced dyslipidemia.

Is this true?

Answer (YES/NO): NO